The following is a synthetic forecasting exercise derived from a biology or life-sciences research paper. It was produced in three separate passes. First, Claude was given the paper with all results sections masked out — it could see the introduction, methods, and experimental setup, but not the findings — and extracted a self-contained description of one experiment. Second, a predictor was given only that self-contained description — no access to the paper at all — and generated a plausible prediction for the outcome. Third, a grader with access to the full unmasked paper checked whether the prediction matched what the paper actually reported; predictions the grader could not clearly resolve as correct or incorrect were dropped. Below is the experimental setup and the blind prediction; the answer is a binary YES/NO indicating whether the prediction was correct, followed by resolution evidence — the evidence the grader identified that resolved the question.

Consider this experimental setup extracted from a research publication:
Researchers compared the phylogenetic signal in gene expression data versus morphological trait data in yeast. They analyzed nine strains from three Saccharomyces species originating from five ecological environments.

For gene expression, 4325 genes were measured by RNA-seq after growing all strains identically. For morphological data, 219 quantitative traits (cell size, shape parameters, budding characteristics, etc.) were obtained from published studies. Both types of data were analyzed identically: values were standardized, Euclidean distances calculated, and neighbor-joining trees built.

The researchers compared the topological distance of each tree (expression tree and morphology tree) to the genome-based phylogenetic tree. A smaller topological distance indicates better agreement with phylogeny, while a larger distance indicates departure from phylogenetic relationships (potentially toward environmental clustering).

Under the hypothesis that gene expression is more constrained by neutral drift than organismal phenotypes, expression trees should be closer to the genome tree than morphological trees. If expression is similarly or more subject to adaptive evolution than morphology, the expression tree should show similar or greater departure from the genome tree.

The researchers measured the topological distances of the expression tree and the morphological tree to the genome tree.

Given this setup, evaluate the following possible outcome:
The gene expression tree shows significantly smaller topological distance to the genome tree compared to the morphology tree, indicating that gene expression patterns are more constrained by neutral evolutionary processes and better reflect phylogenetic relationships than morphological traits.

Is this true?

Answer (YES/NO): NO